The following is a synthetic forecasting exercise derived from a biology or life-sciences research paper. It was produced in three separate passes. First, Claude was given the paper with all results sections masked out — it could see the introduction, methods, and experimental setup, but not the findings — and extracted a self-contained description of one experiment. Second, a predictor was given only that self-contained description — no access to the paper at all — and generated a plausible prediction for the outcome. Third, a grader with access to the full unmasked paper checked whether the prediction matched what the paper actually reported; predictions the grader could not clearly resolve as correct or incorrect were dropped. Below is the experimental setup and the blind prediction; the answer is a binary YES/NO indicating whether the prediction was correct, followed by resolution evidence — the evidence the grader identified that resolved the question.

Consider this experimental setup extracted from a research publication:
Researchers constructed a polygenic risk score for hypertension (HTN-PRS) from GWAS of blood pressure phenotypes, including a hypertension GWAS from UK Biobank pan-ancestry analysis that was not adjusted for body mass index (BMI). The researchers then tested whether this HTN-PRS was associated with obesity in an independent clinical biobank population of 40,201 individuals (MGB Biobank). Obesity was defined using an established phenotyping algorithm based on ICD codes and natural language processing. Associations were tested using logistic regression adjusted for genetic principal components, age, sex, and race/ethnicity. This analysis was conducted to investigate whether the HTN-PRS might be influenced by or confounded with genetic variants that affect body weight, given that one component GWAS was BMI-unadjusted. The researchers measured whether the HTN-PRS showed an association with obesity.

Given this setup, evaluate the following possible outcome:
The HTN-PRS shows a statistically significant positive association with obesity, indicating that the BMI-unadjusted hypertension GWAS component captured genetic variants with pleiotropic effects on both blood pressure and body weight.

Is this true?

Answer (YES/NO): YES